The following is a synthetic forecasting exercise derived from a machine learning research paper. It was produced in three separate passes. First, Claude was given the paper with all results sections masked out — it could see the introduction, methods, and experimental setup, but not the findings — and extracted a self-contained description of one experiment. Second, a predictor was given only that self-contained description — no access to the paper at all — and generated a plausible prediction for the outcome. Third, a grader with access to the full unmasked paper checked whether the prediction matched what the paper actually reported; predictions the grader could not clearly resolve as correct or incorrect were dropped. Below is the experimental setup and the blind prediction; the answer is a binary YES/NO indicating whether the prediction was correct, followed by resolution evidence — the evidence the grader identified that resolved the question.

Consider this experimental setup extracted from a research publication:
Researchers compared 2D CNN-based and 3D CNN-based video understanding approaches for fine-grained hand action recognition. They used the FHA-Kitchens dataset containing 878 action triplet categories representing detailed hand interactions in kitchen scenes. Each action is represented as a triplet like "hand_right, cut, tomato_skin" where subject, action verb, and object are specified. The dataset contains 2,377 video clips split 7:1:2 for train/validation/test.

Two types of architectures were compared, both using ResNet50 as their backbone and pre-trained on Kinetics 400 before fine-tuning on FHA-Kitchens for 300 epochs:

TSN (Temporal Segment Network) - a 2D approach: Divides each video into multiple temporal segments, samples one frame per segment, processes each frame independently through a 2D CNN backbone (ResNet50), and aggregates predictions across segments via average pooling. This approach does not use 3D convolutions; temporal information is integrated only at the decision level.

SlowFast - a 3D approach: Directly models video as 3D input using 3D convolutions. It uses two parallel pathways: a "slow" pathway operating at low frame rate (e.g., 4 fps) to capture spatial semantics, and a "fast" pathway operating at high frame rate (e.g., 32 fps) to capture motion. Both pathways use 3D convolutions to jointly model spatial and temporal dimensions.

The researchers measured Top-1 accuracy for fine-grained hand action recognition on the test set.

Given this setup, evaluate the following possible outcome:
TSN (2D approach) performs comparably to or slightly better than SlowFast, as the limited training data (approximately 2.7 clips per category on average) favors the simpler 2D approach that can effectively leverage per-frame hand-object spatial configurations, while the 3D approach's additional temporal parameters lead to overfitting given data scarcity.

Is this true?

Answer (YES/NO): NO